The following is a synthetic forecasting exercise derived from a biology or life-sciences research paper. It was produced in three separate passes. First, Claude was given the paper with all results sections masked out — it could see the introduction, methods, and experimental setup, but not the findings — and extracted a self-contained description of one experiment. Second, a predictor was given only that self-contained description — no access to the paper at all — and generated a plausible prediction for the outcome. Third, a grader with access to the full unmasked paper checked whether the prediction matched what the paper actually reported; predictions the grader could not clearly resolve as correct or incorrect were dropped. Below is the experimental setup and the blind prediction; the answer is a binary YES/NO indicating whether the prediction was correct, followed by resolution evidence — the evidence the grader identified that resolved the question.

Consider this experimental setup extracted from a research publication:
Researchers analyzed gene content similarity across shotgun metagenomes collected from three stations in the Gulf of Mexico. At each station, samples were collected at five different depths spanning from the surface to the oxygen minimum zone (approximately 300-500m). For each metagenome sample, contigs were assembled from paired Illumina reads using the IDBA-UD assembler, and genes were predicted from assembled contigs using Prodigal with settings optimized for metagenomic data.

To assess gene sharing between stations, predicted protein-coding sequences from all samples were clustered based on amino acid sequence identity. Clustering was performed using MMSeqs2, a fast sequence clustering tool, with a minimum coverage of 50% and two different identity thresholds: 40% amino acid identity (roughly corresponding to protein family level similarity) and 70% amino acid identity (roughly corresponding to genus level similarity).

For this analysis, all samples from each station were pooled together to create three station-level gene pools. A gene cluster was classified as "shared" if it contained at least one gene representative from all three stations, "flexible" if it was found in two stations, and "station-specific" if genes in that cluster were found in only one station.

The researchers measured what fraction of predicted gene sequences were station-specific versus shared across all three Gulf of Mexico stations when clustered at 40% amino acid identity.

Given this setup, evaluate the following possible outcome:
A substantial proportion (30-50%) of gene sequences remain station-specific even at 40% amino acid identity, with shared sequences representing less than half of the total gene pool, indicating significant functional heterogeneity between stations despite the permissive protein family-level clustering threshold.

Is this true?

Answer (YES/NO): NO